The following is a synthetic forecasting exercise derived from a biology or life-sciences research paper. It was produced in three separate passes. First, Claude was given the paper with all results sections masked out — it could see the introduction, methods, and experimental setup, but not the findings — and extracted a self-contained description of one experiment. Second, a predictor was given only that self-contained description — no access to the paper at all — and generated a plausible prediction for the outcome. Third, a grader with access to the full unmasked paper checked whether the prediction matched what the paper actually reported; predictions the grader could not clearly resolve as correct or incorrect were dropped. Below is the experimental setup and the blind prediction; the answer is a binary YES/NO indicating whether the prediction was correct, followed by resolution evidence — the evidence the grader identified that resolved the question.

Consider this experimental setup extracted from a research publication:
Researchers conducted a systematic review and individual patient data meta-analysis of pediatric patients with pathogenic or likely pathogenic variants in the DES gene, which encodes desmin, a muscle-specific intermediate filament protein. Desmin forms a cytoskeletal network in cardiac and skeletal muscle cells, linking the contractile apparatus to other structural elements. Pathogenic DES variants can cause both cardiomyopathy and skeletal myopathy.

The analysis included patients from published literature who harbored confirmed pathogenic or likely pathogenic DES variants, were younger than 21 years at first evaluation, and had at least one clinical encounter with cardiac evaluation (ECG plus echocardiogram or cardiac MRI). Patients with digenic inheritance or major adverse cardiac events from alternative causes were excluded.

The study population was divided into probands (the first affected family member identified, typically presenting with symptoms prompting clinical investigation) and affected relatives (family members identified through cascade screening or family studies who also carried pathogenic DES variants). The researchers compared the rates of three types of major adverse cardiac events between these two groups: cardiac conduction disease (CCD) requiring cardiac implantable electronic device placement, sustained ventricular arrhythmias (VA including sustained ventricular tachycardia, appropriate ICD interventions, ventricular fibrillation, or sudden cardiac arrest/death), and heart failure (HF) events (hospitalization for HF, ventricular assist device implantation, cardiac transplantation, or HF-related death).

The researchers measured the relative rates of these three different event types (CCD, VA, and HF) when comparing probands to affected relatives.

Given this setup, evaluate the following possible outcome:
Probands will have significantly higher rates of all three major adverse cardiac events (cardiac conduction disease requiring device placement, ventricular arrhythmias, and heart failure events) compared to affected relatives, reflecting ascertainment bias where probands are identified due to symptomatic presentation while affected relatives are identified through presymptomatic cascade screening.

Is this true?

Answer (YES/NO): NO